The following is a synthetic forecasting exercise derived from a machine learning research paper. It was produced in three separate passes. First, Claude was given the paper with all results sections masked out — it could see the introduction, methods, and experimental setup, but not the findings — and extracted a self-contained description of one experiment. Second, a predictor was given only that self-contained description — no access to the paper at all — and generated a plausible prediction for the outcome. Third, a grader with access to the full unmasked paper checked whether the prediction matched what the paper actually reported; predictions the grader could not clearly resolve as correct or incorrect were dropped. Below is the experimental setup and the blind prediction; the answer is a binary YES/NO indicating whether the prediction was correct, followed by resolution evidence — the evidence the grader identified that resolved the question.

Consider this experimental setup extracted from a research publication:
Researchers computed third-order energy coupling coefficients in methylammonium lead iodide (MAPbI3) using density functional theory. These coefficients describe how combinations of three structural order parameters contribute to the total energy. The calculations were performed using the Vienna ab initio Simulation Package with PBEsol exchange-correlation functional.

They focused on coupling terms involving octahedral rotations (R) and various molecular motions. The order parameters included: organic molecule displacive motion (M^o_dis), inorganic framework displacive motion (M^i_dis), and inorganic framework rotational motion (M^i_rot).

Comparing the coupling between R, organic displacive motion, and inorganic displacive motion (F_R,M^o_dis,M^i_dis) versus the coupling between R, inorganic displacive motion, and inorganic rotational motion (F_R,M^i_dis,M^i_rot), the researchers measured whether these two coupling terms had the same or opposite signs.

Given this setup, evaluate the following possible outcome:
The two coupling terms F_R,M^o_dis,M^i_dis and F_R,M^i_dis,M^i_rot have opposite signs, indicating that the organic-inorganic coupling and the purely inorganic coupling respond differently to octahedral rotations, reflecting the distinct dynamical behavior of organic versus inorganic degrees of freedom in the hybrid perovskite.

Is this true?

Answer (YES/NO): YES